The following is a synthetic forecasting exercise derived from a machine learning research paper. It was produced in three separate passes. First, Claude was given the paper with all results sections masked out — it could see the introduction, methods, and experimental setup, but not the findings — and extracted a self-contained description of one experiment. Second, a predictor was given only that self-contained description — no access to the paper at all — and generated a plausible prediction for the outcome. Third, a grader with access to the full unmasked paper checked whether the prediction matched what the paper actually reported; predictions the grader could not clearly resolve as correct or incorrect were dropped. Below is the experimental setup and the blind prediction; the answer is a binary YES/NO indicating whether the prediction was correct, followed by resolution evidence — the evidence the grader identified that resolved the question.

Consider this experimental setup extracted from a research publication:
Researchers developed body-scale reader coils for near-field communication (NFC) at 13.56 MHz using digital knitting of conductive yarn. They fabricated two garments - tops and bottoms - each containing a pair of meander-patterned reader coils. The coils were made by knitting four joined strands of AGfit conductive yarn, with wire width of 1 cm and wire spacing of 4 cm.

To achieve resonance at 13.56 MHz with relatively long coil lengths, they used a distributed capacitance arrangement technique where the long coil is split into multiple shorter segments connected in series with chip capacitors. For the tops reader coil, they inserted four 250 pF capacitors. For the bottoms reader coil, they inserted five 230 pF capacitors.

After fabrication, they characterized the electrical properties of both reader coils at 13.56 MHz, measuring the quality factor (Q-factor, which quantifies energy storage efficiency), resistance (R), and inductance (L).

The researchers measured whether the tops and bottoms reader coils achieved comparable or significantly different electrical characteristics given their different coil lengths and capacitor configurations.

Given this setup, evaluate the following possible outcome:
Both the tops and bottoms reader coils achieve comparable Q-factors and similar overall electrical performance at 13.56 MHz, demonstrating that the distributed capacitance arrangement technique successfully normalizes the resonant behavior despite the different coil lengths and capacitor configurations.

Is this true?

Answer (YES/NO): YES